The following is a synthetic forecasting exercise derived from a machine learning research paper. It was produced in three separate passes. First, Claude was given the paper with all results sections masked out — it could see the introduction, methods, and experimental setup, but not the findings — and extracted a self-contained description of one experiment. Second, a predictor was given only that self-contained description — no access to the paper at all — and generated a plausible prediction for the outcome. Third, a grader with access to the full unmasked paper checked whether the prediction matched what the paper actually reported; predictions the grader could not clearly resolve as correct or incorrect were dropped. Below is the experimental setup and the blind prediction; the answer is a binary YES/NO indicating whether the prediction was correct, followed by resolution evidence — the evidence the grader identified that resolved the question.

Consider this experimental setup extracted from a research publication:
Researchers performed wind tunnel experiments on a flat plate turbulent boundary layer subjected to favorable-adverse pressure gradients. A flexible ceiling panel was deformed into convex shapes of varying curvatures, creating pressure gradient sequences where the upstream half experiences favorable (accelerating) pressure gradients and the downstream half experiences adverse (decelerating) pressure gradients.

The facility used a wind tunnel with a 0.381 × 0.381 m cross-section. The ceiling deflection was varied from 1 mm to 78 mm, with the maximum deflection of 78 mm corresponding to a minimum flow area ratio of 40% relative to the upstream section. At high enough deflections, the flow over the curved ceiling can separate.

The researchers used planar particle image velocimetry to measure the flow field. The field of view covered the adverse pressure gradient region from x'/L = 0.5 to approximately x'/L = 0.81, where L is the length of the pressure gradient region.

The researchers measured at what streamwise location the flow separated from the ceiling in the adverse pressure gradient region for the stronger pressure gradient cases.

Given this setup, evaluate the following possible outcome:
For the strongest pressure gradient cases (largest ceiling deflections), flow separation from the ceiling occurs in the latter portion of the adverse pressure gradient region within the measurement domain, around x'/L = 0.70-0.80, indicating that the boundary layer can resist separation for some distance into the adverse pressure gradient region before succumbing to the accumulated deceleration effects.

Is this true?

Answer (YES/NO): NO